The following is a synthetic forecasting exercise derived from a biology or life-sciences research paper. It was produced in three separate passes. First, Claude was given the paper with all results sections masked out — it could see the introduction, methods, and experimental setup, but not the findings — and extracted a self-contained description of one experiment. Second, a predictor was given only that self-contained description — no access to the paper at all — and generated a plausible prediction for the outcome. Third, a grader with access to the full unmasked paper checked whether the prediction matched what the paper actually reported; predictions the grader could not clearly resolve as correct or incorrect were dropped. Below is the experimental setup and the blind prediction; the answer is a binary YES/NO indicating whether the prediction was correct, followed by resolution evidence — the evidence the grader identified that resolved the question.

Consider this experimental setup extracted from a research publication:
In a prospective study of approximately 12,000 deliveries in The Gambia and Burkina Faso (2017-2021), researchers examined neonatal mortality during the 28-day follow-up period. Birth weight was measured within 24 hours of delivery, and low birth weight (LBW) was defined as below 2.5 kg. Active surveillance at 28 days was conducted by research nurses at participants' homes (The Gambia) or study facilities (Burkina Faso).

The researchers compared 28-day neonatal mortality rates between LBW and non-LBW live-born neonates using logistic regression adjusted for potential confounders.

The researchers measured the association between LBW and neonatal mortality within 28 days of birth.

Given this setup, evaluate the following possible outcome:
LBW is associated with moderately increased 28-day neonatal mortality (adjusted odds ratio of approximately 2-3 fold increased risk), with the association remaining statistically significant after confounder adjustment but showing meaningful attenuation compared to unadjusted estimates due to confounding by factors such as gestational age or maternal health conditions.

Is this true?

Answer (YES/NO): NO